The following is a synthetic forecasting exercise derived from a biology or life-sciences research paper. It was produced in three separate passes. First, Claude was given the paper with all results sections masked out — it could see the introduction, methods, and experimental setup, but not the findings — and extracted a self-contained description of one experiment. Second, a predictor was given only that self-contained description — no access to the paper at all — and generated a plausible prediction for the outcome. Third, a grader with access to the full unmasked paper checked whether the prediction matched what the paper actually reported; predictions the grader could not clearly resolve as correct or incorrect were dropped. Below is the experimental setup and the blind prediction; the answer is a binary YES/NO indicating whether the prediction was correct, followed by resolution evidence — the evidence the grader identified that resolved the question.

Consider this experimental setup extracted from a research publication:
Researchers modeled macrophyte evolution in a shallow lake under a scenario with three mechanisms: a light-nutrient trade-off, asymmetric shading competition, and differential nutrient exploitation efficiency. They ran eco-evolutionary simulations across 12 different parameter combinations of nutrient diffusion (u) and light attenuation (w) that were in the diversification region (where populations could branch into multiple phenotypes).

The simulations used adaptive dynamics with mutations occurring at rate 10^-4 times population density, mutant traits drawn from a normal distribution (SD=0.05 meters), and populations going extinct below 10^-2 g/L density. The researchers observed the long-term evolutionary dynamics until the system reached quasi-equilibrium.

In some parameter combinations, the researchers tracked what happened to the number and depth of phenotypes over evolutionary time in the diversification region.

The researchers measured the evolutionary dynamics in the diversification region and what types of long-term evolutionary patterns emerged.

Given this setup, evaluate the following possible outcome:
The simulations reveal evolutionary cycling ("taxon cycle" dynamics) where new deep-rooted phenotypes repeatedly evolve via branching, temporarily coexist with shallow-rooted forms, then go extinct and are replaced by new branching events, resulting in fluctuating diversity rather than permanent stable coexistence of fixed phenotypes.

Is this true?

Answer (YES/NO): NO